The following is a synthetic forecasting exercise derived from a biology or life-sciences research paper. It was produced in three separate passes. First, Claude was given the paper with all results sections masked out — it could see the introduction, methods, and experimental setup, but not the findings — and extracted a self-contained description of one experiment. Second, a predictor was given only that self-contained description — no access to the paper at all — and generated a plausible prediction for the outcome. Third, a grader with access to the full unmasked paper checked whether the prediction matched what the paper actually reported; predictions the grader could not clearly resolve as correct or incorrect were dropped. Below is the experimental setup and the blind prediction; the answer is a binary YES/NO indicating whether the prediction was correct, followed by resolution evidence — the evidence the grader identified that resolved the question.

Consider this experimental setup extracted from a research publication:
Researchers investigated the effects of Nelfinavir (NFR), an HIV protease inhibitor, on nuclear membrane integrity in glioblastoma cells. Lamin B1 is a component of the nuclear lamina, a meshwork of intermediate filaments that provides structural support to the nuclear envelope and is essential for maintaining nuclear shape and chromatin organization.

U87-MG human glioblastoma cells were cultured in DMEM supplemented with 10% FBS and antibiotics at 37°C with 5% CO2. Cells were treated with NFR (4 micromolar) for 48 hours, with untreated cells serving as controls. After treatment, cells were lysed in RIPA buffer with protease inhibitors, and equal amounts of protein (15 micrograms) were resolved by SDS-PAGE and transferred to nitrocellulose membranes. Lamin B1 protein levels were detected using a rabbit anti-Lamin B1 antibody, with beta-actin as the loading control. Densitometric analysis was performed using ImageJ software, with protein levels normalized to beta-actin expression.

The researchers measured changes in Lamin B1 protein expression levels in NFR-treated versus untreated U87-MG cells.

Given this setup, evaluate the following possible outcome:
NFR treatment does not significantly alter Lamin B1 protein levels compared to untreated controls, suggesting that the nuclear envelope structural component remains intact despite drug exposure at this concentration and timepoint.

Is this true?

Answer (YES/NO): NO